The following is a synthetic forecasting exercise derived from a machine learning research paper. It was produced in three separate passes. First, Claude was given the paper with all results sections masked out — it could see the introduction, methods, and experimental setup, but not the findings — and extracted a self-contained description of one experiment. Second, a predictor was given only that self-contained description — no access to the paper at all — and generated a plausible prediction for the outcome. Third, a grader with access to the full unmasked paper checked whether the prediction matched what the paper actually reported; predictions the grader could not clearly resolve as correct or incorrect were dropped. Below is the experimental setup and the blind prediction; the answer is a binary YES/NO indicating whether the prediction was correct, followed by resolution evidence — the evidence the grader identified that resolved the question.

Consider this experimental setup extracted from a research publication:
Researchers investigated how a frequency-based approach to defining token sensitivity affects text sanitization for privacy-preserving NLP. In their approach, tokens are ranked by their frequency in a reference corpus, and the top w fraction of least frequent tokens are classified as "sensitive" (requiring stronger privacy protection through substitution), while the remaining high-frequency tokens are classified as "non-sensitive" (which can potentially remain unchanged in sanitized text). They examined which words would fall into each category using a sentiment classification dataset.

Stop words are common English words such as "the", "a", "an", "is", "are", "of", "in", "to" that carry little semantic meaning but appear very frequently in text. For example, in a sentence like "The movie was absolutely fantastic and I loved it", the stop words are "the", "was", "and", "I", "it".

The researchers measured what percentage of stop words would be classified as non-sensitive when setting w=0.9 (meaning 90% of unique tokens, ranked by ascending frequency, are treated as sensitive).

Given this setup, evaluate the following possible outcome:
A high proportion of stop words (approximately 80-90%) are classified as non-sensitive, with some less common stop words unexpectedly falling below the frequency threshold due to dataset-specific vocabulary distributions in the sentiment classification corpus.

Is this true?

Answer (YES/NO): NO